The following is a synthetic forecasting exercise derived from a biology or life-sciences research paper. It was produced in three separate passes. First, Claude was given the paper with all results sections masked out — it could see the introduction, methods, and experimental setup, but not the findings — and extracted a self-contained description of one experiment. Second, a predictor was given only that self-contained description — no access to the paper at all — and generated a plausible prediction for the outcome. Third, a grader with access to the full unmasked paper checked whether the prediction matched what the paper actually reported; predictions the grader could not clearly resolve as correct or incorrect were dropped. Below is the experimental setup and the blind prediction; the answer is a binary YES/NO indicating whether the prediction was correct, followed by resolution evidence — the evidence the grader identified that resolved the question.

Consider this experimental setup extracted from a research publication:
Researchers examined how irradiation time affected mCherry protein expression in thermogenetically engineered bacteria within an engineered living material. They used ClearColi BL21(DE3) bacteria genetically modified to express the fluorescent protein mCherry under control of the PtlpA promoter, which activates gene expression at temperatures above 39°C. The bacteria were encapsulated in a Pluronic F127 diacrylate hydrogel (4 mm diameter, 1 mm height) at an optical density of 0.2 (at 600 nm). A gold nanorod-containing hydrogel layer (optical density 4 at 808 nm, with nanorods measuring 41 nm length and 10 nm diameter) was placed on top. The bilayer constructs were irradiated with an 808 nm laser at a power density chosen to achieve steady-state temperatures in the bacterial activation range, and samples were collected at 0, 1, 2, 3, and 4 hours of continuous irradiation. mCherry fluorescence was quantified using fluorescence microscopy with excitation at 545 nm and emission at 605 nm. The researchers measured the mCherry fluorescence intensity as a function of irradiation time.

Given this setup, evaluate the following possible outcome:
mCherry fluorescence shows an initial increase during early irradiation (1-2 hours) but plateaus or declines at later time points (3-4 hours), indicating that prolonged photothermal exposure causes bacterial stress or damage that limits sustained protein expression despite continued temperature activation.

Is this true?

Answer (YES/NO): NO